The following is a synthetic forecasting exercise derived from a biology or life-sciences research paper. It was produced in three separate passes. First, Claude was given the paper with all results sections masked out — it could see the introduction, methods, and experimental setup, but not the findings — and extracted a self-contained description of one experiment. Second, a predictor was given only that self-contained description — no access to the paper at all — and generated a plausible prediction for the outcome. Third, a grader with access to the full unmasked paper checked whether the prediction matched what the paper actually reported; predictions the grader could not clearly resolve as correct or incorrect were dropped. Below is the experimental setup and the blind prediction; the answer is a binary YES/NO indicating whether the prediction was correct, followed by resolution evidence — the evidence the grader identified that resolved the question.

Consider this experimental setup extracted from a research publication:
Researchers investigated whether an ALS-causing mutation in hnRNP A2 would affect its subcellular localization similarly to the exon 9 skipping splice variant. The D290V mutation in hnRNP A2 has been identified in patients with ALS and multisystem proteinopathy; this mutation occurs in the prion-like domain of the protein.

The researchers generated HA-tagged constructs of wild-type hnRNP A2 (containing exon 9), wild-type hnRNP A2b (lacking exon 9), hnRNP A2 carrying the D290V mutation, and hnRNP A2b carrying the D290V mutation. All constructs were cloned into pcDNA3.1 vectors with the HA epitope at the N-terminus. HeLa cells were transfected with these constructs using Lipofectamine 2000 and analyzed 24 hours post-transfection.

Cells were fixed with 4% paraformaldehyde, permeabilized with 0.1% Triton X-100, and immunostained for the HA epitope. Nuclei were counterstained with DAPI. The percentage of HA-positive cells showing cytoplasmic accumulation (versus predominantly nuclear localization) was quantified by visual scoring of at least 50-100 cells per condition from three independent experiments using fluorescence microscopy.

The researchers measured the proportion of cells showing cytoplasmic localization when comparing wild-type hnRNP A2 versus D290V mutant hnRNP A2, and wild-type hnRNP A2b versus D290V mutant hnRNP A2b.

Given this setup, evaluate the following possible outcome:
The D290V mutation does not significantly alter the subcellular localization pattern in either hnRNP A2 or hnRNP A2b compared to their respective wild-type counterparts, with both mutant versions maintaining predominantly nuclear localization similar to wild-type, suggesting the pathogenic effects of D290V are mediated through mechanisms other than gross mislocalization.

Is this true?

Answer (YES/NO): NO